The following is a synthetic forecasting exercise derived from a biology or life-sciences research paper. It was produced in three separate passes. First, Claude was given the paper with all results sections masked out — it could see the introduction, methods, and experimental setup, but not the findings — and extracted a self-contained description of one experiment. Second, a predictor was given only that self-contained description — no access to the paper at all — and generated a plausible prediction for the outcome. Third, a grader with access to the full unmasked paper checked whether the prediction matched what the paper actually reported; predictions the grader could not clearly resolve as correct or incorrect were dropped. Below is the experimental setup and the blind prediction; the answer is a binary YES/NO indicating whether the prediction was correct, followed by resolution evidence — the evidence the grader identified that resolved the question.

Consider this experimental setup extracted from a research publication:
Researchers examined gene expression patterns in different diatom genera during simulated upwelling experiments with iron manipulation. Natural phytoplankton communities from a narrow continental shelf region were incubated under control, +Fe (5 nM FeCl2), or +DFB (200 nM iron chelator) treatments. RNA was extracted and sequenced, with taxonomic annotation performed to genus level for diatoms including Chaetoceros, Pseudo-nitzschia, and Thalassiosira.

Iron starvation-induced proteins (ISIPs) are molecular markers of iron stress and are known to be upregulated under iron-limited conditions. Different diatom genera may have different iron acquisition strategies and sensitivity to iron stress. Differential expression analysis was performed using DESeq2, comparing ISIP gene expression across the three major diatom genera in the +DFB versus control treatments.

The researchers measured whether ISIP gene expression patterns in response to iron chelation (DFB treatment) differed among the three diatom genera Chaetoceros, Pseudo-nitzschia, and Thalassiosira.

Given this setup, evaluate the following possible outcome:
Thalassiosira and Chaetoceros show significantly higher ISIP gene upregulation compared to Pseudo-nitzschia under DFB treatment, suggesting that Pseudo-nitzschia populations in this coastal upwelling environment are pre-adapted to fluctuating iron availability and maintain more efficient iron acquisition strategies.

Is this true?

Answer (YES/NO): YES